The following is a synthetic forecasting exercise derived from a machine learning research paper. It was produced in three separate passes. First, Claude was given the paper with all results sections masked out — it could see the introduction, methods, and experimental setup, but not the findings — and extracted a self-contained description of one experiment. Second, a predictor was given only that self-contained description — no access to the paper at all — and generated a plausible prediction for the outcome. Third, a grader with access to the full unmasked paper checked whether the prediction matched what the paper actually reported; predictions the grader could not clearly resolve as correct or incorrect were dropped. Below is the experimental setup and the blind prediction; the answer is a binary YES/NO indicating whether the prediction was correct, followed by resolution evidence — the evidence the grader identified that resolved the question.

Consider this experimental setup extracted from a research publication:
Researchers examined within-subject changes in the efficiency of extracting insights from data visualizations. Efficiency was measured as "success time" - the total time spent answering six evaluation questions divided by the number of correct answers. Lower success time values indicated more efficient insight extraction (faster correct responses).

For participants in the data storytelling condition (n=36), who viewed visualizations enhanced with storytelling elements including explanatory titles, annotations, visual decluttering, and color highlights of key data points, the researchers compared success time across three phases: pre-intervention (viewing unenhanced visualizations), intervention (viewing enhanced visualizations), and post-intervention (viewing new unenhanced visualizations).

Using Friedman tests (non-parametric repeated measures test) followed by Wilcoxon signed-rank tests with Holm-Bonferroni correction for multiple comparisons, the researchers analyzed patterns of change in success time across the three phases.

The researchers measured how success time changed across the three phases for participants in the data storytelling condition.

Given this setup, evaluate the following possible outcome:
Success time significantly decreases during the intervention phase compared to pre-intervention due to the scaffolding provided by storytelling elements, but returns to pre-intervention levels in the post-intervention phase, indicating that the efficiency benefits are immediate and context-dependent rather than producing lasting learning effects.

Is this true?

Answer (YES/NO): NO